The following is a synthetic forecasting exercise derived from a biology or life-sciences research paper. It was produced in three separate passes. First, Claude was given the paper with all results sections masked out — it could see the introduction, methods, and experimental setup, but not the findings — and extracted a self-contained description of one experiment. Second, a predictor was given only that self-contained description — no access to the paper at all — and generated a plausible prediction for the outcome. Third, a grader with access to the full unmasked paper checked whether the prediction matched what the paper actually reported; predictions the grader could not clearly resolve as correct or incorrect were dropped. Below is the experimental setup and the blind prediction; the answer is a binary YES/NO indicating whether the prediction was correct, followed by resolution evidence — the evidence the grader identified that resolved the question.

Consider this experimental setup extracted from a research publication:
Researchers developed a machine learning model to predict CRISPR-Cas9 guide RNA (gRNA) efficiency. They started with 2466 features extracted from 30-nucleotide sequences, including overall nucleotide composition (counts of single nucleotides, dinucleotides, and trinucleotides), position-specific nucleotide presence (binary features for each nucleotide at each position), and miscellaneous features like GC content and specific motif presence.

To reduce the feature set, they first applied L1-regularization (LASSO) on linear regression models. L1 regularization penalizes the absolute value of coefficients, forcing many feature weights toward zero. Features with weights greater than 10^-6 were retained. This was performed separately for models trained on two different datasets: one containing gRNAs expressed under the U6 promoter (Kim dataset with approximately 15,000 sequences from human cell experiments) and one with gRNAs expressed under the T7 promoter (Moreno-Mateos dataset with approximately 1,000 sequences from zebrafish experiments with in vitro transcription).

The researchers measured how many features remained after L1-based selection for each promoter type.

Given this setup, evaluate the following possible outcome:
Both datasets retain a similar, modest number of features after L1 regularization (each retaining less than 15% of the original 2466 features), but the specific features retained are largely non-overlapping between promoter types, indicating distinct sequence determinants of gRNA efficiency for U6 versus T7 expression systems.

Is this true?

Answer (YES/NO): NO